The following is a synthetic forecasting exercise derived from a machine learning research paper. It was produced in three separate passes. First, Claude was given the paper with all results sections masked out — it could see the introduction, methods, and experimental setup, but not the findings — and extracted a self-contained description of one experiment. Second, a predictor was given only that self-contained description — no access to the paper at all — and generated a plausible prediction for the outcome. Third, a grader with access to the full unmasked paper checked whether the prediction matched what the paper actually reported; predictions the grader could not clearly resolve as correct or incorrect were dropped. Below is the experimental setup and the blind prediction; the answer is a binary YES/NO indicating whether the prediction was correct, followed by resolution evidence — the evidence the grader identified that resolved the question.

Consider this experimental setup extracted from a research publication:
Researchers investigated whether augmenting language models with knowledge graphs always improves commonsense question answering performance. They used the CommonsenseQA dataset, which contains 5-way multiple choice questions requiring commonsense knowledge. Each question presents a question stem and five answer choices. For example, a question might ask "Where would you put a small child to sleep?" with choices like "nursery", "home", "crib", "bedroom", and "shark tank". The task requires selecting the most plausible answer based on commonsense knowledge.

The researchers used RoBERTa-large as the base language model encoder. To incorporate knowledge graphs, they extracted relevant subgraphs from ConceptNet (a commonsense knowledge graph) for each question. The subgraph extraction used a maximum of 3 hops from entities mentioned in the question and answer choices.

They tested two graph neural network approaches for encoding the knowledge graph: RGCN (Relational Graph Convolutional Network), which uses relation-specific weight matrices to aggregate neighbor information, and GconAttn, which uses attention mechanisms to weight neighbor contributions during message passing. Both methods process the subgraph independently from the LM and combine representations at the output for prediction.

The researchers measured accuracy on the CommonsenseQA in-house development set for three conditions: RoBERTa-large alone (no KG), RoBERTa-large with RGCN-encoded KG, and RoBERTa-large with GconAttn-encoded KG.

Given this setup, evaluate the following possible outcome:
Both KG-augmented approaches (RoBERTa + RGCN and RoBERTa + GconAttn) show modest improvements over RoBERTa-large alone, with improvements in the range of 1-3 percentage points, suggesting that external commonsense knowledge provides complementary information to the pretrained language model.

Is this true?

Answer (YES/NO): NO